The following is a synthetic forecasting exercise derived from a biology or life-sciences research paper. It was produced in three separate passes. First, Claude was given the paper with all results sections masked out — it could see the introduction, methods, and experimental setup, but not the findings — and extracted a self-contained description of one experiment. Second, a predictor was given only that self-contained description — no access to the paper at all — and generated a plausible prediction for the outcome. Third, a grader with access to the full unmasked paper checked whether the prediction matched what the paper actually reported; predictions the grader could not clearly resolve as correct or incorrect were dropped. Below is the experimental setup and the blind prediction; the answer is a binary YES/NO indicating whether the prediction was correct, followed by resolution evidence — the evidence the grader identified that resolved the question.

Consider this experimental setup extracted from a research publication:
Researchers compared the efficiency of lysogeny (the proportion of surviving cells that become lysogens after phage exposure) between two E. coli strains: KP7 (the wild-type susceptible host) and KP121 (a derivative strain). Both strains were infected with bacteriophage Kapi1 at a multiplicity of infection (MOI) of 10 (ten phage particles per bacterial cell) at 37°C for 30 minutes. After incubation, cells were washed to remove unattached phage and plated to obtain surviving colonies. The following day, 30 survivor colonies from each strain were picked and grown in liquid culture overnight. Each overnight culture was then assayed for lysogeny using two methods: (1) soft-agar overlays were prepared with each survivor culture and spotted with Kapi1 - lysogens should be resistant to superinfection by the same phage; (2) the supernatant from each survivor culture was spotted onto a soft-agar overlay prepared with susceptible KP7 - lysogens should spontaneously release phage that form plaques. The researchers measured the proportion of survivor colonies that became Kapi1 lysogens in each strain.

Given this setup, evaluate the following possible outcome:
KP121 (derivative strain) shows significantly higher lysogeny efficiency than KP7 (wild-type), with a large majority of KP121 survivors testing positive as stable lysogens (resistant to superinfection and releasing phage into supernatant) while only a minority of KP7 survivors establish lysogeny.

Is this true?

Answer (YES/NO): NO